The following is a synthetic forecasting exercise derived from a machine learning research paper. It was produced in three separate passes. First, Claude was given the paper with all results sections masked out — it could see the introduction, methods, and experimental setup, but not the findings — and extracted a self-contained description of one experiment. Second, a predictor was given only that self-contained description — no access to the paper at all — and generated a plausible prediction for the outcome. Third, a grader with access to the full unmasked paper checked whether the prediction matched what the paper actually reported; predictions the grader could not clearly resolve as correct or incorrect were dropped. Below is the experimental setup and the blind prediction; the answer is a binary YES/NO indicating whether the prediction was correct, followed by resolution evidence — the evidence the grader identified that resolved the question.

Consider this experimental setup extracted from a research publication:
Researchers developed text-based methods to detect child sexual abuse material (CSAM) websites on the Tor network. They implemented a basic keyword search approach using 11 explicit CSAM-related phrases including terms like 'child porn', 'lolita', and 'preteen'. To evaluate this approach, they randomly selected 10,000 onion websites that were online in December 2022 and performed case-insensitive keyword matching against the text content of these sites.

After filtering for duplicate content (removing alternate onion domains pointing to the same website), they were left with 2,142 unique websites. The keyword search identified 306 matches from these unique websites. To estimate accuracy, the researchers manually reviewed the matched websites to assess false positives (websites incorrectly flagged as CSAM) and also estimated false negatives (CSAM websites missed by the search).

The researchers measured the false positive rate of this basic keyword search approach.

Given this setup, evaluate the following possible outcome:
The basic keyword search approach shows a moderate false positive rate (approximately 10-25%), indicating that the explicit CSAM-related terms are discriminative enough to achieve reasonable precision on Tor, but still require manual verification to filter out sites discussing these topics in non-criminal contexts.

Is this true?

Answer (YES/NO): NO